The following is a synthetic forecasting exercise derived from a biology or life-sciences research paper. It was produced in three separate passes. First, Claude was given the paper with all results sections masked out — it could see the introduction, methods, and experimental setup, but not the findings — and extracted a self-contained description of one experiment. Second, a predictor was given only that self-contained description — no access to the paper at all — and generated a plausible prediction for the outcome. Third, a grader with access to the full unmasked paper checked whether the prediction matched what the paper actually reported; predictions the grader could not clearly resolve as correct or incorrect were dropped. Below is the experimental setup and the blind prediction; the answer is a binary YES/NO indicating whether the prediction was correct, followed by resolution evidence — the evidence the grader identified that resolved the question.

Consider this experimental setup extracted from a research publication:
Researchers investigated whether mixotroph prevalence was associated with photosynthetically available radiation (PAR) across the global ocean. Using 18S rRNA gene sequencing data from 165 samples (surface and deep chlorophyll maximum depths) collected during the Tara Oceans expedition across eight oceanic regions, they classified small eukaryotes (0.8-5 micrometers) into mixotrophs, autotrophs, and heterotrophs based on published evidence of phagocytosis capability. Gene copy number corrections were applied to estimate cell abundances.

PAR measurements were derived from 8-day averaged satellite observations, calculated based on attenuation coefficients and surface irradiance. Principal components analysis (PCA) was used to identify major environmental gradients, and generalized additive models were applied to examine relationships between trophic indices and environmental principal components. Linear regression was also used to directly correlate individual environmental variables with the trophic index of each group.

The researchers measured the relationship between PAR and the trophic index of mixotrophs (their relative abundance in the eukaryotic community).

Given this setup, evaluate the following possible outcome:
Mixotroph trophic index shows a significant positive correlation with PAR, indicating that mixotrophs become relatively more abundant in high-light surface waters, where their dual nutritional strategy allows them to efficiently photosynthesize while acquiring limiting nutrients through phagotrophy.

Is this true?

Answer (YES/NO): YES